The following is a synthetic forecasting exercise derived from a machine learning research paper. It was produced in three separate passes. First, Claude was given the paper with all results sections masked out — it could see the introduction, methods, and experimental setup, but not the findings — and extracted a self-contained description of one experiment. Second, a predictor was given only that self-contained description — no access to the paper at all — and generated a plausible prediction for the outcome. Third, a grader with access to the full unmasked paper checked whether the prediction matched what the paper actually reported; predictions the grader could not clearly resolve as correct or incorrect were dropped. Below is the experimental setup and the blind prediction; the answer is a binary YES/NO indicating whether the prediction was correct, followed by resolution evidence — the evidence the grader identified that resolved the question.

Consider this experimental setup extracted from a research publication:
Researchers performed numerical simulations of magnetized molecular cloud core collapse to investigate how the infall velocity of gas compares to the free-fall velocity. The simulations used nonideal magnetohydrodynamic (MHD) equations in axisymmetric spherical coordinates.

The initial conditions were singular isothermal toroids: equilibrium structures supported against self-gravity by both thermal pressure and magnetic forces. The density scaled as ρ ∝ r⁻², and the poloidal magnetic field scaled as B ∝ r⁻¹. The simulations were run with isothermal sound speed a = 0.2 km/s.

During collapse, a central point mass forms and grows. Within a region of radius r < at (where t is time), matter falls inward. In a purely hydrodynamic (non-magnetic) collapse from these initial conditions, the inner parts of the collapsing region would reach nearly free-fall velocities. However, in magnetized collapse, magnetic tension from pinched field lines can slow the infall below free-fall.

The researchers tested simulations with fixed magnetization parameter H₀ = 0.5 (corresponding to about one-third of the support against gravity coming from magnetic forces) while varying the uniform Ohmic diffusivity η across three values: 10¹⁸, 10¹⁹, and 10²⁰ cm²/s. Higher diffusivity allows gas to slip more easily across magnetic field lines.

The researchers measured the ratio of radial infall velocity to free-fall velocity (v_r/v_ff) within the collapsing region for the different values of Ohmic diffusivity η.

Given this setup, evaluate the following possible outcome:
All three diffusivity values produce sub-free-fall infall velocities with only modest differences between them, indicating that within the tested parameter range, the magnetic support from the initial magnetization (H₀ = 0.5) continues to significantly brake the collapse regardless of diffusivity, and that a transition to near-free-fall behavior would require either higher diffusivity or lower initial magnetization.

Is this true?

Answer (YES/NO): NO